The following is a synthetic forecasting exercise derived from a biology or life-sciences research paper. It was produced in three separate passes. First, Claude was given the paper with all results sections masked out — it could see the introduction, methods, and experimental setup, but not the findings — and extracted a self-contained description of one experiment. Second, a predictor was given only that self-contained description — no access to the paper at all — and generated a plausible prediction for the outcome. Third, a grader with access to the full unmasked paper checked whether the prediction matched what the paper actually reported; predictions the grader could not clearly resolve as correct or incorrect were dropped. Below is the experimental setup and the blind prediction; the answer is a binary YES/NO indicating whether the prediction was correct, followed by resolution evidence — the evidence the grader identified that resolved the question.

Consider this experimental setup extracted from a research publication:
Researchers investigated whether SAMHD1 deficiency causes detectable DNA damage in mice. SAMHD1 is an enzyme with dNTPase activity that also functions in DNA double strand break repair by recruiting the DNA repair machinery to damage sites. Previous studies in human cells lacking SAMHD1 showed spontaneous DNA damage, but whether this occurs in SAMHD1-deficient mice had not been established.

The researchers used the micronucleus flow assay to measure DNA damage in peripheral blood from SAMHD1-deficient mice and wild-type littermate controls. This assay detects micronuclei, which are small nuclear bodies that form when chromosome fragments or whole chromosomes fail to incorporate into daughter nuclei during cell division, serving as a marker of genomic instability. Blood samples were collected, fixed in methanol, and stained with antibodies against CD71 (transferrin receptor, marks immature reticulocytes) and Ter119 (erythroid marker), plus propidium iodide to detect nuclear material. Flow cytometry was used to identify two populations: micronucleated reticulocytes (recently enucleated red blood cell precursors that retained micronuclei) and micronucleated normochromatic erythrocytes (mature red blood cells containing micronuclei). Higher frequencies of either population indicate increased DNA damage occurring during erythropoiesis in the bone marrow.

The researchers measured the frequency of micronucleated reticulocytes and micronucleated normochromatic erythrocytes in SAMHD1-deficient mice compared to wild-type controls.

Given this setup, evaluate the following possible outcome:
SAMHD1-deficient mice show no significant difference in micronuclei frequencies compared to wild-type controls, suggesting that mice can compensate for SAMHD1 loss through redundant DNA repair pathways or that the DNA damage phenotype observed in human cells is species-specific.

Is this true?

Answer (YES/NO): NO